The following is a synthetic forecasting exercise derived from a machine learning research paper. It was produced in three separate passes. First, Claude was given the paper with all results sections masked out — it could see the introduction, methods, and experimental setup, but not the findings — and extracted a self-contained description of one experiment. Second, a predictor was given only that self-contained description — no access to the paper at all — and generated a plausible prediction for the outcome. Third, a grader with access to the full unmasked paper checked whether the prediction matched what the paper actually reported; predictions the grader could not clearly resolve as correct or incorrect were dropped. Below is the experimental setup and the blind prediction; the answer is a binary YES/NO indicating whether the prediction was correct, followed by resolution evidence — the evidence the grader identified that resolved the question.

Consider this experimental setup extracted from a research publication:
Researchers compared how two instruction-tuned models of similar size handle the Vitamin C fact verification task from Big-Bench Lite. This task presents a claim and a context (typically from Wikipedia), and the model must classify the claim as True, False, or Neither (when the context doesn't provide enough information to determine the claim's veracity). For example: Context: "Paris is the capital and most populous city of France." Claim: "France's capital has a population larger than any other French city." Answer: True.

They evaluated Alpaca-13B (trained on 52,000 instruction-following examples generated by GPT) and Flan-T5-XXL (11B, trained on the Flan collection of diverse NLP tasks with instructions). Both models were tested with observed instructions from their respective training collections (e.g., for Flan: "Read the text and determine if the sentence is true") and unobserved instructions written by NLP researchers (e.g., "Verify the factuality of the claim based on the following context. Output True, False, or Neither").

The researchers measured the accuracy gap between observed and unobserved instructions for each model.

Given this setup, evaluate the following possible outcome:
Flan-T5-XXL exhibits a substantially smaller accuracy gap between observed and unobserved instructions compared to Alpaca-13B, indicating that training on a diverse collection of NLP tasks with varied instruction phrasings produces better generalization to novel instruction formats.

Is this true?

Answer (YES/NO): YES